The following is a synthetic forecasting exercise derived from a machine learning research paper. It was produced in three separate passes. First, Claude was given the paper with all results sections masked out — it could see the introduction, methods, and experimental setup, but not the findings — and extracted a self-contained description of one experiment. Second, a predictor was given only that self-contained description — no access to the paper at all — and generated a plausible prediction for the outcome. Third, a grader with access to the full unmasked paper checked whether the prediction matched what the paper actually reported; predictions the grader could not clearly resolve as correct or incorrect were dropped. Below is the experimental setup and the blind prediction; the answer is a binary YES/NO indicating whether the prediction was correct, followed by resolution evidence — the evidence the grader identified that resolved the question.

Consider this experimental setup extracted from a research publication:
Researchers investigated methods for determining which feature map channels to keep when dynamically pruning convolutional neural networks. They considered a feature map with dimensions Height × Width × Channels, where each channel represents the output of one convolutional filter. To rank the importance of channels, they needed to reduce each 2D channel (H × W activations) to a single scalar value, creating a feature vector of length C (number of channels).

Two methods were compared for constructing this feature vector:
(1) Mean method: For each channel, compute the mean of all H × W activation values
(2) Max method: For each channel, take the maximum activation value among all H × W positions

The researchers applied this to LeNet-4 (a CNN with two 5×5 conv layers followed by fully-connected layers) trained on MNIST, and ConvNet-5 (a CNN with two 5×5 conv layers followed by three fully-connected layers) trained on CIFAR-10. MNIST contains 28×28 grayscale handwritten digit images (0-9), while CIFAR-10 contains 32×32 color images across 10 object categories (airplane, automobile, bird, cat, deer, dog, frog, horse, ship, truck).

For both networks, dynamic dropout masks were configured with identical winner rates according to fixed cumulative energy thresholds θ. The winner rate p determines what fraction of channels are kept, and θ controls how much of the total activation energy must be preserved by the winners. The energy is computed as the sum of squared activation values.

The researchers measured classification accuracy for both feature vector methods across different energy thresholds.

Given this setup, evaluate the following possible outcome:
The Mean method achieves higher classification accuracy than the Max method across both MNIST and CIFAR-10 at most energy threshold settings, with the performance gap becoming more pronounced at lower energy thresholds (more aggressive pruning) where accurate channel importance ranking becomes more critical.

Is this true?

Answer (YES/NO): NO